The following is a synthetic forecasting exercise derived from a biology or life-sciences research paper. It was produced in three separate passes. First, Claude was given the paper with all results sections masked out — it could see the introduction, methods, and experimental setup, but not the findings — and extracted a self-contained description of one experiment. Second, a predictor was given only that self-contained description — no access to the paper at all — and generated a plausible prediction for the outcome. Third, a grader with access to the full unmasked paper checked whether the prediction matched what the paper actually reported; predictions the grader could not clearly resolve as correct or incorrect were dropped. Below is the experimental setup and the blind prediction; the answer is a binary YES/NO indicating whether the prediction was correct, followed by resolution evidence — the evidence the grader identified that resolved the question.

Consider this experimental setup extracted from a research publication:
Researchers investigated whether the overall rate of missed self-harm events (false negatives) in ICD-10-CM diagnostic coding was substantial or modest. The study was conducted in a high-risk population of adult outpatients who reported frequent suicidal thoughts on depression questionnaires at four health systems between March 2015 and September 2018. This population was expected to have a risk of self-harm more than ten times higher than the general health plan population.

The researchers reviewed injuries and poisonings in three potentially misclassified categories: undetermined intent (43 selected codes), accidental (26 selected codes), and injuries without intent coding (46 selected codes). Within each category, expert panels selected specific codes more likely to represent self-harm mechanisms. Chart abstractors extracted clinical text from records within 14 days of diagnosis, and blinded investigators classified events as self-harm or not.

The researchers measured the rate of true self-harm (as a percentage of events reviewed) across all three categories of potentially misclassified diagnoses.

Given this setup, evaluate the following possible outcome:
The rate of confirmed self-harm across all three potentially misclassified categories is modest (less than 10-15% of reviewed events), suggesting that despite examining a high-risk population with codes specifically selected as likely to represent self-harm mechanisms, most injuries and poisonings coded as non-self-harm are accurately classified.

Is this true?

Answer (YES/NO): NO